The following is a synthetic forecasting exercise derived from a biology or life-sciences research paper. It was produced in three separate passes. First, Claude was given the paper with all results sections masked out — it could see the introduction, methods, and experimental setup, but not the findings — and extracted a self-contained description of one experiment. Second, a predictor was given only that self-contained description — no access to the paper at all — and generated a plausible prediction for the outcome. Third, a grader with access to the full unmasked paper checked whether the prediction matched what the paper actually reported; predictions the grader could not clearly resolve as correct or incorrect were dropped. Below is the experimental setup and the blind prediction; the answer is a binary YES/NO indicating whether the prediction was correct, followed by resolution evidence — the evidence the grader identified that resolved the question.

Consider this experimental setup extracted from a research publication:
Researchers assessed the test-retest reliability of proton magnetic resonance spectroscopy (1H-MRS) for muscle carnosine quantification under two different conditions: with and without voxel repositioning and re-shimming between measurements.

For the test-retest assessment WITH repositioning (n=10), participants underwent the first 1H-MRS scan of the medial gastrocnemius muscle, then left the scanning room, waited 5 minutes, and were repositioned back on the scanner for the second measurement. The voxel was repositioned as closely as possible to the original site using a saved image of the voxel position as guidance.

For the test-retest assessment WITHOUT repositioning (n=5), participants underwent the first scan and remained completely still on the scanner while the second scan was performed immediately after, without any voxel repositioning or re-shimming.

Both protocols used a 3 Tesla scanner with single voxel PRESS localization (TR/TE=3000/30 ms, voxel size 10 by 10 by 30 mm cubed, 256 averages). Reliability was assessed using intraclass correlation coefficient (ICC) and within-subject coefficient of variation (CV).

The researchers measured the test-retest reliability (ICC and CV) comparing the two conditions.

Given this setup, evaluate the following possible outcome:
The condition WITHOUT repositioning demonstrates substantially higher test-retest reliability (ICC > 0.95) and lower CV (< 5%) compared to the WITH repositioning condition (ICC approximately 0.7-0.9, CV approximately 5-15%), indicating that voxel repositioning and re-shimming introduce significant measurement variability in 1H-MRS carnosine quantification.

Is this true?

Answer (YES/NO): NO